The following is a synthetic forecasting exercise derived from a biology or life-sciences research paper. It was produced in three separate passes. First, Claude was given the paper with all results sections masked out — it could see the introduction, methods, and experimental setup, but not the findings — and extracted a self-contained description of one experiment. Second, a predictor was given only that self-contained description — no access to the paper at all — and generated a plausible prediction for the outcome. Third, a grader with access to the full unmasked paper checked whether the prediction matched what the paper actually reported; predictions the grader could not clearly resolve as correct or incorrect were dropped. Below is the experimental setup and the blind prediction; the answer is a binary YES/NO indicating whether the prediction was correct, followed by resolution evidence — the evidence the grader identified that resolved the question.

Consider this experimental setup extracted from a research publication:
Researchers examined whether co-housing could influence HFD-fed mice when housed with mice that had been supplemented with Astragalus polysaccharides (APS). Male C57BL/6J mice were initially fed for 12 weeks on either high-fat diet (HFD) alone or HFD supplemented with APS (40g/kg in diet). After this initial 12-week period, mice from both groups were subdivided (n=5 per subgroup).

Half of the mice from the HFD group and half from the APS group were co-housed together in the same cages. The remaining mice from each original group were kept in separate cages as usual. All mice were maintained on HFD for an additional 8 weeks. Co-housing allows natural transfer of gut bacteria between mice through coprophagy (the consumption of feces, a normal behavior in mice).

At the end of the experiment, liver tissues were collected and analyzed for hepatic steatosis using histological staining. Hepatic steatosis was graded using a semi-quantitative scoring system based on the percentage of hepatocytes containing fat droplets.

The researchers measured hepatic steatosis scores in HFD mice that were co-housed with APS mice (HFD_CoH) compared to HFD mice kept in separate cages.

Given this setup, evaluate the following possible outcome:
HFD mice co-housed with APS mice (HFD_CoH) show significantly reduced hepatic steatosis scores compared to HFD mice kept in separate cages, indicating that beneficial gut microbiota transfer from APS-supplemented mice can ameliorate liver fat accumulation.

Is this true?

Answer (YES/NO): NO